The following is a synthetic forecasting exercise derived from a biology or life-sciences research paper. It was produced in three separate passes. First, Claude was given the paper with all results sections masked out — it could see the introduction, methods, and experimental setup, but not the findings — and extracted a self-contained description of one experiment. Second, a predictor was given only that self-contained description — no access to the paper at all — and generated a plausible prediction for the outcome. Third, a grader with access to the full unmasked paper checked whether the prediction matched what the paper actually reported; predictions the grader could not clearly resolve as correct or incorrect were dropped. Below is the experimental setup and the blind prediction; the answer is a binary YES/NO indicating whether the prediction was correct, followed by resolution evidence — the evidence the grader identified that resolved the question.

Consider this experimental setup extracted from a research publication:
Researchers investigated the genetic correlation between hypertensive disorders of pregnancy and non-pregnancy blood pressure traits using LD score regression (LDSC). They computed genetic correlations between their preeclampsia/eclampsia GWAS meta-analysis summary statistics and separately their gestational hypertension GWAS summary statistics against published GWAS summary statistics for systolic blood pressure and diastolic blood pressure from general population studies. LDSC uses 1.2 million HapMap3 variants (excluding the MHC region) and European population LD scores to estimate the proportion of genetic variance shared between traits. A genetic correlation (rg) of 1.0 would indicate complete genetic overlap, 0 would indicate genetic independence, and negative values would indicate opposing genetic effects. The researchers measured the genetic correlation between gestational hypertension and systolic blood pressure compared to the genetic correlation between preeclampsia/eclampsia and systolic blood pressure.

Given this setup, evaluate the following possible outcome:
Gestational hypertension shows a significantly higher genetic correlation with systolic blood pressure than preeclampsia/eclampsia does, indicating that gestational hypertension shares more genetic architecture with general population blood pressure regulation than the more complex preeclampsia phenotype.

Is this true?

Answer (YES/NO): YES